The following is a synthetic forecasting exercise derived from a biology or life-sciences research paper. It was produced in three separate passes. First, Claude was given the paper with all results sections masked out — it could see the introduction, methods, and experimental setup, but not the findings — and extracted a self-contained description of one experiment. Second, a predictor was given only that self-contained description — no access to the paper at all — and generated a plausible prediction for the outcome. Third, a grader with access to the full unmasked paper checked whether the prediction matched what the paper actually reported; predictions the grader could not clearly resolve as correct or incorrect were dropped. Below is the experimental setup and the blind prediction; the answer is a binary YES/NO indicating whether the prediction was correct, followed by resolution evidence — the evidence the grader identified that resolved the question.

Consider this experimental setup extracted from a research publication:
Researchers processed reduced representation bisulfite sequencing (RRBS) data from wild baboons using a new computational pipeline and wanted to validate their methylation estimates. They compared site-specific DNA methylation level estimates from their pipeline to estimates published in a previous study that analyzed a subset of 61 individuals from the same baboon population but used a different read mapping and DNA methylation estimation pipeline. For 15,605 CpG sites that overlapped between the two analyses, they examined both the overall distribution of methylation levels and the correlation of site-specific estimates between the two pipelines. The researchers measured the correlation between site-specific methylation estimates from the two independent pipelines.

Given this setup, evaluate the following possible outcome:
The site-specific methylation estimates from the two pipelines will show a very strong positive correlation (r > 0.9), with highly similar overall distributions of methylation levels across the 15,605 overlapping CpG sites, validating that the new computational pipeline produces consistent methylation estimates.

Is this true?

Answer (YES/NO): NO